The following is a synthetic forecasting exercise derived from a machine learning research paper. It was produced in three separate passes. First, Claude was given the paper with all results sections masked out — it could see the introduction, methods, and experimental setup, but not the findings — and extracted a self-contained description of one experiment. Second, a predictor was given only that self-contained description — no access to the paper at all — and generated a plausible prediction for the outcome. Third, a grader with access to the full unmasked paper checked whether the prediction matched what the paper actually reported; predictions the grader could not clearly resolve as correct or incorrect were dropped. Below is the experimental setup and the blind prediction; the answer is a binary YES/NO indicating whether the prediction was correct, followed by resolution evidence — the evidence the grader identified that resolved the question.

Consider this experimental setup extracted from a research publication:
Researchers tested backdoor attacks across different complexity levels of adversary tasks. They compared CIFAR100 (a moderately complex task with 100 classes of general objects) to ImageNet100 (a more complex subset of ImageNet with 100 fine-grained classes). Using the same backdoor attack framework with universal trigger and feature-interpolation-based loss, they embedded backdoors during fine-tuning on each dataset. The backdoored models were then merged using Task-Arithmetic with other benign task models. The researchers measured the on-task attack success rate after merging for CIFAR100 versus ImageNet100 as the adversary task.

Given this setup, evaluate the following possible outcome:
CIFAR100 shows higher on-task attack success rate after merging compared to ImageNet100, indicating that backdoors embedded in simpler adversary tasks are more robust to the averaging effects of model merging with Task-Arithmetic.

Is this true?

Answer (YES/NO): NO